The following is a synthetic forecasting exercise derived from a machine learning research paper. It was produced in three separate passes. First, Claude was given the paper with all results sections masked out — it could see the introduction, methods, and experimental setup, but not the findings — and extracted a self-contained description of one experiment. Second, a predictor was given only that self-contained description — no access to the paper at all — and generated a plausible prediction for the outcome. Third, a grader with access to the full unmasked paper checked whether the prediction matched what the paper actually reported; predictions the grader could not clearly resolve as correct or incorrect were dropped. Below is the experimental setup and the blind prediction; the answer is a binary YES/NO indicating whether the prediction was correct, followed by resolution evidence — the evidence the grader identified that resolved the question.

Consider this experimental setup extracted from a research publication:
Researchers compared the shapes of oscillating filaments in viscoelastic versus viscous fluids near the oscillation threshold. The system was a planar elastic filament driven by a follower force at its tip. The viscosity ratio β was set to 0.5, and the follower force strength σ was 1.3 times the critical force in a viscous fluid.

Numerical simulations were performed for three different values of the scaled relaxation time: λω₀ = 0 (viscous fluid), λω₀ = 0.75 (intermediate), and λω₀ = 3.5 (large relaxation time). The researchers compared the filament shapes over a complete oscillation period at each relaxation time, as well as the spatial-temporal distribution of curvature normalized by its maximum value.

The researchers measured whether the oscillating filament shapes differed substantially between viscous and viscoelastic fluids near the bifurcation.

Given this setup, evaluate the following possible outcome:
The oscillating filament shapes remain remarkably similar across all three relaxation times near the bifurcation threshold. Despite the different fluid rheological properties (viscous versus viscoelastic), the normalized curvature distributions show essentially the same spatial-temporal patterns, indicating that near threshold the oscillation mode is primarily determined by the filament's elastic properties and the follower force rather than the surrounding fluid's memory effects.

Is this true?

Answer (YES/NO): YES